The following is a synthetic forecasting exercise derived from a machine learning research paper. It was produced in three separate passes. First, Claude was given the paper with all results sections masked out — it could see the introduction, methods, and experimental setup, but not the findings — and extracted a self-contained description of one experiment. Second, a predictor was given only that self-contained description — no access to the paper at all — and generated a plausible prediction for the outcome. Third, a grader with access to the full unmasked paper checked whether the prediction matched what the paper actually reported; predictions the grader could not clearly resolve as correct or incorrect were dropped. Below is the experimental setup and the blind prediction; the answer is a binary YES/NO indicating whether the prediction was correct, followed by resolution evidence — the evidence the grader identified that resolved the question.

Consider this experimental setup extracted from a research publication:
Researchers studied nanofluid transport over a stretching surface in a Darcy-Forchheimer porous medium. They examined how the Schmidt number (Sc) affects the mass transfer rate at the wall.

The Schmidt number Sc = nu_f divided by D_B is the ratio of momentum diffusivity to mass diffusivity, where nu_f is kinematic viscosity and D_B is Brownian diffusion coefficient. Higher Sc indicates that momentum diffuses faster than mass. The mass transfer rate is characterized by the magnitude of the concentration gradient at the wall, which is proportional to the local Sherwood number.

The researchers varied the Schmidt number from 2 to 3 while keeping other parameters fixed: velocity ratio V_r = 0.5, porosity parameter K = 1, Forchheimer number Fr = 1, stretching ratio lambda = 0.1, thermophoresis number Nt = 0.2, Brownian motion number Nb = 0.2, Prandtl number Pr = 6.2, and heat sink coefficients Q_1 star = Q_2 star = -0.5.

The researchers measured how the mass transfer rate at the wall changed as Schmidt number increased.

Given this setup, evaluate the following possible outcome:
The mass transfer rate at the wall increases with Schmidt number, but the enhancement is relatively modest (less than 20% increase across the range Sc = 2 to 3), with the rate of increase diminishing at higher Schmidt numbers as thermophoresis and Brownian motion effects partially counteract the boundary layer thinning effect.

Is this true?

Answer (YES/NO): NO